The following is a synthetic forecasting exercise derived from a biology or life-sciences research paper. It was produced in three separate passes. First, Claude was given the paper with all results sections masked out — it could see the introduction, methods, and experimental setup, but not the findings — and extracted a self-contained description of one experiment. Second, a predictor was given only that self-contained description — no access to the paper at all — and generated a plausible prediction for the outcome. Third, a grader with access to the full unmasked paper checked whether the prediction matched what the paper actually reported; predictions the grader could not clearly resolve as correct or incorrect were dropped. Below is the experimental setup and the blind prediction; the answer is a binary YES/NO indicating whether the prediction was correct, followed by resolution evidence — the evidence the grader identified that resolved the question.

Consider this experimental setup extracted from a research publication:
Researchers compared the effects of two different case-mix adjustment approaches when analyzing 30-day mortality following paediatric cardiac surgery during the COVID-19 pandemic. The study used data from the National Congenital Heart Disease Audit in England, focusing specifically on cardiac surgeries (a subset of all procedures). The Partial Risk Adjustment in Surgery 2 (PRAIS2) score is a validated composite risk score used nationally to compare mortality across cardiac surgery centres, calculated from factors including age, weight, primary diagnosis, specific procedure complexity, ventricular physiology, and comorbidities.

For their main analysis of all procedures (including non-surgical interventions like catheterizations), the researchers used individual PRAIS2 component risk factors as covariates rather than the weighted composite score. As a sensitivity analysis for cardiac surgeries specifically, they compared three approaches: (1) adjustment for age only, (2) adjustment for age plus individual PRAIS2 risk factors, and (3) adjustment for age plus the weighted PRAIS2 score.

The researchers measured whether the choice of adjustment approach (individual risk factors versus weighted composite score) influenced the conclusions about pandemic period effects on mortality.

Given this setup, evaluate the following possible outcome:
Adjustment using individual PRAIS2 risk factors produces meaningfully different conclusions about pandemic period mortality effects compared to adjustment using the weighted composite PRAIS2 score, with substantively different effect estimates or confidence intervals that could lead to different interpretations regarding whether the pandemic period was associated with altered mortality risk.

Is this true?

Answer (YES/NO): NO